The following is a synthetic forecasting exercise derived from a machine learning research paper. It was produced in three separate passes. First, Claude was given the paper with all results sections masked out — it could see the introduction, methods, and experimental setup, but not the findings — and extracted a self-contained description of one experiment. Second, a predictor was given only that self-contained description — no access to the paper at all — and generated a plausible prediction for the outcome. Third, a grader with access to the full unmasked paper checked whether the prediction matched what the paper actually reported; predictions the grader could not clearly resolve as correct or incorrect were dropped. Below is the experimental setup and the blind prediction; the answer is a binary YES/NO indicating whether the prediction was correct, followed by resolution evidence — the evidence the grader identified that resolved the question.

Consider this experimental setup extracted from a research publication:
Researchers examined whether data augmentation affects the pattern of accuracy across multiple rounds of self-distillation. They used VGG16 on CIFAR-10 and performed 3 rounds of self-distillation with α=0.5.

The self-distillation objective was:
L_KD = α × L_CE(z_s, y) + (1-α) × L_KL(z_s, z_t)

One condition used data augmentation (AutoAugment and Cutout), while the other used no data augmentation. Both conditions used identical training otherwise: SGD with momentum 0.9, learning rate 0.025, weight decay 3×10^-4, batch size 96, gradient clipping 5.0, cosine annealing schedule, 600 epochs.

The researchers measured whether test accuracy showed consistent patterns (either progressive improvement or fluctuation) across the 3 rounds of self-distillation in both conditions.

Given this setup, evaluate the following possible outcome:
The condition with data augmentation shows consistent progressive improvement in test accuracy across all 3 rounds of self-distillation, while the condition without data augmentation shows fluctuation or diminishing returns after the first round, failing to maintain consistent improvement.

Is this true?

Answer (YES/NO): NO